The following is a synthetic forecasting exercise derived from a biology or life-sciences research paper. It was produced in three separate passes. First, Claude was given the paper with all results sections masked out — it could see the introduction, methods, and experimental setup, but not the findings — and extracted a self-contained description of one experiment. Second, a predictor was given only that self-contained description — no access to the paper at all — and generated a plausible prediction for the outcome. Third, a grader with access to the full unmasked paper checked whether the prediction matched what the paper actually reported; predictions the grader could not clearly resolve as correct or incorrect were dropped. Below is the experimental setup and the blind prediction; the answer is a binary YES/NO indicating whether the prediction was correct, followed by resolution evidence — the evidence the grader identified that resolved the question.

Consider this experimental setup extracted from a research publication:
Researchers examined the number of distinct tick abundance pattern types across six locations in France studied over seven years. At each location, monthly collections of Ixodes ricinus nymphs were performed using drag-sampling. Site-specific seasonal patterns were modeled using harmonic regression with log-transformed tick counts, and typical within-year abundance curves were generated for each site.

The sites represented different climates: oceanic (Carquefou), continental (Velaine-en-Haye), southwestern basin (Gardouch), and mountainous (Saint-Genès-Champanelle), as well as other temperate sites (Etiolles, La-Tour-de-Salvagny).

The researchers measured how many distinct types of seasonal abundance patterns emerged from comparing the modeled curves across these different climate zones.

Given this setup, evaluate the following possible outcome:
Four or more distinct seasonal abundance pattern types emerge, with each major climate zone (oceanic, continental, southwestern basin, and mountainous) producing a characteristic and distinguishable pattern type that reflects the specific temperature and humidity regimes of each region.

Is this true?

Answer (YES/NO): NO